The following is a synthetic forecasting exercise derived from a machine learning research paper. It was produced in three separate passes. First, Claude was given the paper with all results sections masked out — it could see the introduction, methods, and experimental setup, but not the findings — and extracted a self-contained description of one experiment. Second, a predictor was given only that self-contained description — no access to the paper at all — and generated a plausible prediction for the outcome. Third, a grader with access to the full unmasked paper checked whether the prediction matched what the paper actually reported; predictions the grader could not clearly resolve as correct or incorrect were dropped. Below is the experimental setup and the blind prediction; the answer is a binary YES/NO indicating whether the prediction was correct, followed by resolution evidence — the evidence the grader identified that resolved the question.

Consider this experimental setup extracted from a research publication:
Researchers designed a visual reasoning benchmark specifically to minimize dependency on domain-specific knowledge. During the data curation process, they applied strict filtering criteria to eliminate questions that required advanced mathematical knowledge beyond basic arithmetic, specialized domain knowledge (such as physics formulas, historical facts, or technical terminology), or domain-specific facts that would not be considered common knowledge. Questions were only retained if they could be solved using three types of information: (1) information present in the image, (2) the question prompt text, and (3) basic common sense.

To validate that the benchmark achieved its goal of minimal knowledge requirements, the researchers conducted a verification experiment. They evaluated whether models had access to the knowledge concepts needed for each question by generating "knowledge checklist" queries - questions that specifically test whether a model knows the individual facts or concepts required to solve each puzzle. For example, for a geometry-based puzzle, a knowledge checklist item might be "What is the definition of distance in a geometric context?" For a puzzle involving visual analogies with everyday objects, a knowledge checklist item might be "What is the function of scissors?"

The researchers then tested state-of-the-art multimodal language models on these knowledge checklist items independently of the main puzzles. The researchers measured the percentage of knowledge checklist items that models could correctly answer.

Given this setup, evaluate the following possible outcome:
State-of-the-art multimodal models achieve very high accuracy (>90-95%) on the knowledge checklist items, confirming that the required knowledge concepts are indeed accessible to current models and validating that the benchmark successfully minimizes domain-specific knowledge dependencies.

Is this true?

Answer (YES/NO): YES